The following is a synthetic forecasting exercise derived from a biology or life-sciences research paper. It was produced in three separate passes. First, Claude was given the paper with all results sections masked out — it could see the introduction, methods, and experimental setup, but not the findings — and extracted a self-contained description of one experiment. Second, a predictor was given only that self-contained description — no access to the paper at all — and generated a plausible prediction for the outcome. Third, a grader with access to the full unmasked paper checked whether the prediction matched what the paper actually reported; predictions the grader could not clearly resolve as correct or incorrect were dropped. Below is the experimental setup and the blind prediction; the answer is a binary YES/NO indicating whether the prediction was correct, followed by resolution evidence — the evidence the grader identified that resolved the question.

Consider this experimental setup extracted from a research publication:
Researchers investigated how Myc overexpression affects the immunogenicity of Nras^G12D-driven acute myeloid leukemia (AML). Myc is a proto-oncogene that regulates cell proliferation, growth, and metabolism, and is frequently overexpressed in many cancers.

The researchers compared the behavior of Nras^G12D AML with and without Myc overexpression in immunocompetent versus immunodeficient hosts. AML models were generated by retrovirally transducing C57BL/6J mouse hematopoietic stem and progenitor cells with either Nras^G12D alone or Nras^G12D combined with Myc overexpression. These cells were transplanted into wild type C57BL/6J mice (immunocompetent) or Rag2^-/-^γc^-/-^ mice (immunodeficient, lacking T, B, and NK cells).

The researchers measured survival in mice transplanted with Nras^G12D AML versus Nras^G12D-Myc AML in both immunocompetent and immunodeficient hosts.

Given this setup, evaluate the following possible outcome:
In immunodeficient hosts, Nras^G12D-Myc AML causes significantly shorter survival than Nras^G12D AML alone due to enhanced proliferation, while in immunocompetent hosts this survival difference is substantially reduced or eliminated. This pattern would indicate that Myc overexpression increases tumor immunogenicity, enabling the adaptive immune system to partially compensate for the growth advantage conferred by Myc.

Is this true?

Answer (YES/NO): NO